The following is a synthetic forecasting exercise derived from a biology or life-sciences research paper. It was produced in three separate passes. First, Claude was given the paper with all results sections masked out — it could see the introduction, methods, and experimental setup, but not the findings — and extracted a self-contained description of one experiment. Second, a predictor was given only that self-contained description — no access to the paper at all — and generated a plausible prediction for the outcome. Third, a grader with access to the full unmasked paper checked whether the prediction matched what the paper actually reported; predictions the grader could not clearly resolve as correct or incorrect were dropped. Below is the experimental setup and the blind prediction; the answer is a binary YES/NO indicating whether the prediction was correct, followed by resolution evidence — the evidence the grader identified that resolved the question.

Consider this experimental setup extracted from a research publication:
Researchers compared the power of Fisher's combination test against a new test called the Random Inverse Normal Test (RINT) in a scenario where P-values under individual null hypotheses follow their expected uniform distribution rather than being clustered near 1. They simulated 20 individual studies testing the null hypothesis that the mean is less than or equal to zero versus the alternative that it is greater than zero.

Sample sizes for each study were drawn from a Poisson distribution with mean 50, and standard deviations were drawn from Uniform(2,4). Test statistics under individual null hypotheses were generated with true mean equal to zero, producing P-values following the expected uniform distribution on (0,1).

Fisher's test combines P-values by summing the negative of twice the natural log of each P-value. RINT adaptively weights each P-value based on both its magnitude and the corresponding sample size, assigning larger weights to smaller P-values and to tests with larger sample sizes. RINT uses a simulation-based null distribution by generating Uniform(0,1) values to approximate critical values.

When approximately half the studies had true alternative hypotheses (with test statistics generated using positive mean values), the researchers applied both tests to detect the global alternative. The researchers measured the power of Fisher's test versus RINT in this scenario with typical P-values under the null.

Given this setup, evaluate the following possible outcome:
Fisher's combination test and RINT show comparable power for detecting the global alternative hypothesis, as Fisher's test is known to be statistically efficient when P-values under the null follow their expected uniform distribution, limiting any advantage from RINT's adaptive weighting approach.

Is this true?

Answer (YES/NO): YES